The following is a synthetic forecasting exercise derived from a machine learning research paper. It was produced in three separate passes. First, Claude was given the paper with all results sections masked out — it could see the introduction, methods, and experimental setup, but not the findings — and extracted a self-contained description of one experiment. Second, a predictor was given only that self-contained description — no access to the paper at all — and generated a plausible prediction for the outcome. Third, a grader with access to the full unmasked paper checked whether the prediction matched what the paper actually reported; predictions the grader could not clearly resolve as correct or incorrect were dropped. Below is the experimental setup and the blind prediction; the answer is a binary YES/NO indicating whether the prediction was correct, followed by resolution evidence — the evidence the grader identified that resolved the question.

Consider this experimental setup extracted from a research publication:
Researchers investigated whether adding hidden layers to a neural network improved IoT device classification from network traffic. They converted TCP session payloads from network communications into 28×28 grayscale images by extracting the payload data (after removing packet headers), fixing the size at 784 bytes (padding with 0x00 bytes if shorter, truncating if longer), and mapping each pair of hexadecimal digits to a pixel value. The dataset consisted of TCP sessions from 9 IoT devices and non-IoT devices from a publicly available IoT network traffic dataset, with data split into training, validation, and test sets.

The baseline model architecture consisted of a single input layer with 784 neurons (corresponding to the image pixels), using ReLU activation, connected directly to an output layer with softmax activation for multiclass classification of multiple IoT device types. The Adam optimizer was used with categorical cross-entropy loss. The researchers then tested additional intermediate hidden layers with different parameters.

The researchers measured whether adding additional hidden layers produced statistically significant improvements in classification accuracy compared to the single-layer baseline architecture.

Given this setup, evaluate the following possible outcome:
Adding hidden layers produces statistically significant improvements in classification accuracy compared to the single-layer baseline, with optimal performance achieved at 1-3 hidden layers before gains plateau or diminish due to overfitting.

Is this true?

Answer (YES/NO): NO